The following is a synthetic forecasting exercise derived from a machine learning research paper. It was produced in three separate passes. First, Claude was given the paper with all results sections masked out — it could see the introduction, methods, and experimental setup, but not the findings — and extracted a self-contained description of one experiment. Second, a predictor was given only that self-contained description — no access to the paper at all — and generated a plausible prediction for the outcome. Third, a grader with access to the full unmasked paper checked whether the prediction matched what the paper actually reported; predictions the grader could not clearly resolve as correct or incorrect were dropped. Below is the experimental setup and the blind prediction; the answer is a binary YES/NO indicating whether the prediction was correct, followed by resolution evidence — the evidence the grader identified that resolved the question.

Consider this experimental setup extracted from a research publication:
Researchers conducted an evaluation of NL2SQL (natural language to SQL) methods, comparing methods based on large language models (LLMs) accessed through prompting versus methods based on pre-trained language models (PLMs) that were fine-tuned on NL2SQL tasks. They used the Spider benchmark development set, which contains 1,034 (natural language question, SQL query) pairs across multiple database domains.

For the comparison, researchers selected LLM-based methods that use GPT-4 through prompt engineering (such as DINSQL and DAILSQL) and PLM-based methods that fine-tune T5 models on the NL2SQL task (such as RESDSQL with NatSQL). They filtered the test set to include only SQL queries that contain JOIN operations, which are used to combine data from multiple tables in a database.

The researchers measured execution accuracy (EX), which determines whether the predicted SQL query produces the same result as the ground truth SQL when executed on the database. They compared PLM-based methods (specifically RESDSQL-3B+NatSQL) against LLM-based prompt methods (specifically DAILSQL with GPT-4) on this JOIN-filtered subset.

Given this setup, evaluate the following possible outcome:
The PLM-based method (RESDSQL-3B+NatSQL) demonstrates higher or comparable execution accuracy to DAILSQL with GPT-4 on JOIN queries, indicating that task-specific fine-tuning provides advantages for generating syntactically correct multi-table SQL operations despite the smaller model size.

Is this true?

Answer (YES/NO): YES